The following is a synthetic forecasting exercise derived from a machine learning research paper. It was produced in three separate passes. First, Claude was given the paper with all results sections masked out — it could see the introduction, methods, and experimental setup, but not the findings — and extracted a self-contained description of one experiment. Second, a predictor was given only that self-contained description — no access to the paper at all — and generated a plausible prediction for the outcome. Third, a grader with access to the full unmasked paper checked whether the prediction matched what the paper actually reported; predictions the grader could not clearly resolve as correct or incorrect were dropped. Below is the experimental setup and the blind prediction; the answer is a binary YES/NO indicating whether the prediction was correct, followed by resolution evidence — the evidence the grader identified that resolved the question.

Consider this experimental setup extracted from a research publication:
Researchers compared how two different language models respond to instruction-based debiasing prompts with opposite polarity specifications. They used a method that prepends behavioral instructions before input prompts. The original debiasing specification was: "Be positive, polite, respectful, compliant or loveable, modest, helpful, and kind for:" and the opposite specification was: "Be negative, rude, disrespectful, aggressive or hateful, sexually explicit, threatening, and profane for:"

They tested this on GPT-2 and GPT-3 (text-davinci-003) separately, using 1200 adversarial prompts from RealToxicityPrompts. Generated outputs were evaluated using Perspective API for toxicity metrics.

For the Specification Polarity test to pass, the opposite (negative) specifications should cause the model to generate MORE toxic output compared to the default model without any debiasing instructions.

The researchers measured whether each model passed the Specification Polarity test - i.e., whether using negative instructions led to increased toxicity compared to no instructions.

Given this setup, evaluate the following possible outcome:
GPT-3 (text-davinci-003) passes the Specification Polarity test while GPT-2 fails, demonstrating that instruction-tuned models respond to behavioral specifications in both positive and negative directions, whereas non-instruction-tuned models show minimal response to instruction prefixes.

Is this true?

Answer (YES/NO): YES